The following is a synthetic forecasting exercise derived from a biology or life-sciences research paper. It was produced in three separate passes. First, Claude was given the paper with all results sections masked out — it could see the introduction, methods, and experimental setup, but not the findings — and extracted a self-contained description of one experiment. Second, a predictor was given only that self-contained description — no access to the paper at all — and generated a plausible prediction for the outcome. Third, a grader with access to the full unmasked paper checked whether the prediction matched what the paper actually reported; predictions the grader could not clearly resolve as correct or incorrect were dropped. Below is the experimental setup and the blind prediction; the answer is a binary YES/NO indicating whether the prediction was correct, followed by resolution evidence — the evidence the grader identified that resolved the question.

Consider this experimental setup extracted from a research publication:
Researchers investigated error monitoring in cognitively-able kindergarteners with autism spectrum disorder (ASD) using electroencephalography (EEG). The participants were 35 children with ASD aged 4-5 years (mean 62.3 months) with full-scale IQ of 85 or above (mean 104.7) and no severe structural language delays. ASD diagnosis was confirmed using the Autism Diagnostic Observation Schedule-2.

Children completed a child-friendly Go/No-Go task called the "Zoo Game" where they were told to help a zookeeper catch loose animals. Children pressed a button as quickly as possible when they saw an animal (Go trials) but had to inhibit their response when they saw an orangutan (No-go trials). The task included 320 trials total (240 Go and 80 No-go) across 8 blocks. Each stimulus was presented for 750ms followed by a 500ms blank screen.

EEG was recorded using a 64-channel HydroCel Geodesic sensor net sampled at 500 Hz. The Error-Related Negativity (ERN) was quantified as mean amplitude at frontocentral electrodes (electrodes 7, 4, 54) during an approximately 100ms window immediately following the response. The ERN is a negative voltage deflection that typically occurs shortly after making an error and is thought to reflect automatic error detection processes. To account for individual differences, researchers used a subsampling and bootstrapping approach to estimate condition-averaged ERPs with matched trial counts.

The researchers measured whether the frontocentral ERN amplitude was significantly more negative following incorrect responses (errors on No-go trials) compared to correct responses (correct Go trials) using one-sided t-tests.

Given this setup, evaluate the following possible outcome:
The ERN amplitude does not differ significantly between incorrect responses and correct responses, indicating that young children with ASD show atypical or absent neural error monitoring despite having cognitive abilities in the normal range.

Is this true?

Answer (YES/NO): NO